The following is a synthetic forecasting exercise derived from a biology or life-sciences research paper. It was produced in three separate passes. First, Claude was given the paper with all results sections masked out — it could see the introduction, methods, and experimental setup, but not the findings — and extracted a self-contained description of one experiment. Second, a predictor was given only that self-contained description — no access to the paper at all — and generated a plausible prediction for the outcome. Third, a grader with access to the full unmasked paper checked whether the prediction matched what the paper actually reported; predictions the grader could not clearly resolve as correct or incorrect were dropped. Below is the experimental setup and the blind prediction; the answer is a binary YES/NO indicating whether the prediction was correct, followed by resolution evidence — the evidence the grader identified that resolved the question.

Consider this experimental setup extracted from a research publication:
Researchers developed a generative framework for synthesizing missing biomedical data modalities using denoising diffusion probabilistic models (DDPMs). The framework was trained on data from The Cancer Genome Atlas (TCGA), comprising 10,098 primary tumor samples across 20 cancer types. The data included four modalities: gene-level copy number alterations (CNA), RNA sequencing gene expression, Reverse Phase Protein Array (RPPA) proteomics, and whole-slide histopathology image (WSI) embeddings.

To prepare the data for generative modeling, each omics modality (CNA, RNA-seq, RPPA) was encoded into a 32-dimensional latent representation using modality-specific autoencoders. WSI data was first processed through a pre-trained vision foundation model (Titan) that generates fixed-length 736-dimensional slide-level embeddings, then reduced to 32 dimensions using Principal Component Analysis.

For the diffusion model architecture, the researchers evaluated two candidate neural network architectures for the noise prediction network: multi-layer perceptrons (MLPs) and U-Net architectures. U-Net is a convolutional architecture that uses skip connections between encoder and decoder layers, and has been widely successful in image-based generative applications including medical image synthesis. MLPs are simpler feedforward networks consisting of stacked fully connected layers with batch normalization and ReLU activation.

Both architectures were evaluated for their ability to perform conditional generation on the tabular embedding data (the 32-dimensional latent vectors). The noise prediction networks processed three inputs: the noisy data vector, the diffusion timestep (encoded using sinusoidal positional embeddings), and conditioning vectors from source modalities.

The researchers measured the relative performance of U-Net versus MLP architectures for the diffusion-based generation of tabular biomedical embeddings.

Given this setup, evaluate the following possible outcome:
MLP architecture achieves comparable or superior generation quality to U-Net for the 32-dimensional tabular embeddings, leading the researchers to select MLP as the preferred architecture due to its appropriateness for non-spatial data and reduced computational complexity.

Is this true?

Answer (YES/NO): YES